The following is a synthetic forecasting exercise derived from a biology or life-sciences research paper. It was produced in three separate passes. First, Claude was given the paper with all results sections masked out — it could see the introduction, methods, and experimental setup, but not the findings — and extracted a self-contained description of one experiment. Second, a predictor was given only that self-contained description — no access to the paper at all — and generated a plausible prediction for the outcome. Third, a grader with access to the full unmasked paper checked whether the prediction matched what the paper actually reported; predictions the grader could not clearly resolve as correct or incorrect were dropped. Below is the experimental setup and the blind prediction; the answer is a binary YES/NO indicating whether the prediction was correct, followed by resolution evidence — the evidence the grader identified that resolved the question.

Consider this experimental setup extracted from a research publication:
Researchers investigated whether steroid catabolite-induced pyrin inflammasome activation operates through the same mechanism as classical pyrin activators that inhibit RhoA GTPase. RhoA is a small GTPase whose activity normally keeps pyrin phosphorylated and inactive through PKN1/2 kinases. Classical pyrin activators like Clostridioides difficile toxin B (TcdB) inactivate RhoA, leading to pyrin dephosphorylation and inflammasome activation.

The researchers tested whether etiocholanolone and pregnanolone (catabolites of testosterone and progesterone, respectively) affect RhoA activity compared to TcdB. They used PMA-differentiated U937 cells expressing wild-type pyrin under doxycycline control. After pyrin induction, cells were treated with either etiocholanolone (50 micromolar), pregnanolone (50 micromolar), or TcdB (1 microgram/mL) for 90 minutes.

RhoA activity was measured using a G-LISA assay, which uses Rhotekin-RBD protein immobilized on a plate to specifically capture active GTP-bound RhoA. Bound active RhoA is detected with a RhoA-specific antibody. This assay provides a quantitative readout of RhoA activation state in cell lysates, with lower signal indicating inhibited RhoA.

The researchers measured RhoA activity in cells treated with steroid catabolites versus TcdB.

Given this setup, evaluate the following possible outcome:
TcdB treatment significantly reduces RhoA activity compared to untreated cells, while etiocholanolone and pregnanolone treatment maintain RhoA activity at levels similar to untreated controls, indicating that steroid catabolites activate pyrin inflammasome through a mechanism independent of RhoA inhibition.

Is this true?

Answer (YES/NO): YES